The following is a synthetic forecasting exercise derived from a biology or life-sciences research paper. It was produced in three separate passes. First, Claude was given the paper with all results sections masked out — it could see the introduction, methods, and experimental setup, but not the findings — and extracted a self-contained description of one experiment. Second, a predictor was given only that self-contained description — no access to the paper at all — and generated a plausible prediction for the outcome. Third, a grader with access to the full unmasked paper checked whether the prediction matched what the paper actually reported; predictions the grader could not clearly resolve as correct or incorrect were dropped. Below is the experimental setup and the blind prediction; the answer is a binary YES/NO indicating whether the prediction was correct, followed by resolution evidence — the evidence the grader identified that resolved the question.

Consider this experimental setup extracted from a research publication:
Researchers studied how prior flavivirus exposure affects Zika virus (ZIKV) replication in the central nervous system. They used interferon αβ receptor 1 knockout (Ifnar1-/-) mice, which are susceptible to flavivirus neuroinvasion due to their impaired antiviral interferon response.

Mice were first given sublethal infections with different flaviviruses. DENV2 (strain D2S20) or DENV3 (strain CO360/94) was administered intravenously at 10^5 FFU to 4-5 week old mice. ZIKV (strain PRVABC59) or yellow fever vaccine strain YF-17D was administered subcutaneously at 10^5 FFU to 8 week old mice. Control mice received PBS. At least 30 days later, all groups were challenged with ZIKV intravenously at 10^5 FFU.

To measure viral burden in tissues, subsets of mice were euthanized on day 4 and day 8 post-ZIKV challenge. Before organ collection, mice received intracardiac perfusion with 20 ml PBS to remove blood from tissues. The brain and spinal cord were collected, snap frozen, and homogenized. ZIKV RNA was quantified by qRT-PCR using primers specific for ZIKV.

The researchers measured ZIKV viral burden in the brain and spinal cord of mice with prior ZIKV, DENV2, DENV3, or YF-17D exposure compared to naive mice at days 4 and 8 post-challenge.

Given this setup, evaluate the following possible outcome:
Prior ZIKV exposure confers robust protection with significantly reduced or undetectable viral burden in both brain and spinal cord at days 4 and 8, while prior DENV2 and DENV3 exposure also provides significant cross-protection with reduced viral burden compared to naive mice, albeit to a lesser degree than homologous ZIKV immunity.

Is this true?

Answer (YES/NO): NO